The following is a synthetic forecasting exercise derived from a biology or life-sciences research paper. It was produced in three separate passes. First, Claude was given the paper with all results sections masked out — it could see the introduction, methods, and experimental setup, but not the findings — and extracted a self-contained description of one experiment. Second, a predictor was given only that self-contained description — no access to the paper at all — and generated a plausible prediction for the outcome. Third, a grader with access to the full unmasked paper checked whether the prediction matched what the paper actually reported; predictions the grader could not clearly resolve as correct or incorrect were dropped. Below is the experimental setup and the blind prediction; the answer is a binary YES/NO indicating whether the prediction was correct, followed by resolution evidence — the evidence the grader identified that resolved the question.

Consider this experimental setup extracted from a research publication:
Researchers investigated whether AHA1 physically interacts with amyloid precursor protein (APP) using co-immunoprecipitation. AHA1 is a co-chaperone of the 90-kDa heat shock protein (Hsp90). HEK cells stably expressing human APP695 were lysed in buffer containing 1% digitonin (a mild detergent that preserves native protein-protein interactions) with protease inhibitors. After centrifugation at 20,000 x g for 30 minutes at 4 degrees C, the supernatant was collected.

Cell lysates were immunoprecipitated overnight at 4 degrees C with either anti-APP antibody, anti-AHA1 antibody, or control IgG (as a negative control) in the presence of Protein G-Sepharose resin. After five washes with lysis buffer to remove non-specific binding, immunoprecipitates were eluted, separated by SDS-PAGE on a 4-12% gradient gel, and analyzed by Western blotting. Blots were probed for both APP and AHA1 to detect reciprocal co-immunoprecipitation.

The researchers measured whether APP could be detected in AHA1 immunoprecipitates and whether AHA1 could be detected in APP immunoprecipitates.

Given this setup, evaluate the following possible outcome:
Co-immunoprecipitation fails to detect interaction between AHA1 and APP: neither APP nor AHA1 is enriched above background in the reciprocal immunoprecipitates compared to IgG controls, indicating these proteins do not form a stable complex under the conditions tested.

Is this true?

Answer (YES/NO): NO